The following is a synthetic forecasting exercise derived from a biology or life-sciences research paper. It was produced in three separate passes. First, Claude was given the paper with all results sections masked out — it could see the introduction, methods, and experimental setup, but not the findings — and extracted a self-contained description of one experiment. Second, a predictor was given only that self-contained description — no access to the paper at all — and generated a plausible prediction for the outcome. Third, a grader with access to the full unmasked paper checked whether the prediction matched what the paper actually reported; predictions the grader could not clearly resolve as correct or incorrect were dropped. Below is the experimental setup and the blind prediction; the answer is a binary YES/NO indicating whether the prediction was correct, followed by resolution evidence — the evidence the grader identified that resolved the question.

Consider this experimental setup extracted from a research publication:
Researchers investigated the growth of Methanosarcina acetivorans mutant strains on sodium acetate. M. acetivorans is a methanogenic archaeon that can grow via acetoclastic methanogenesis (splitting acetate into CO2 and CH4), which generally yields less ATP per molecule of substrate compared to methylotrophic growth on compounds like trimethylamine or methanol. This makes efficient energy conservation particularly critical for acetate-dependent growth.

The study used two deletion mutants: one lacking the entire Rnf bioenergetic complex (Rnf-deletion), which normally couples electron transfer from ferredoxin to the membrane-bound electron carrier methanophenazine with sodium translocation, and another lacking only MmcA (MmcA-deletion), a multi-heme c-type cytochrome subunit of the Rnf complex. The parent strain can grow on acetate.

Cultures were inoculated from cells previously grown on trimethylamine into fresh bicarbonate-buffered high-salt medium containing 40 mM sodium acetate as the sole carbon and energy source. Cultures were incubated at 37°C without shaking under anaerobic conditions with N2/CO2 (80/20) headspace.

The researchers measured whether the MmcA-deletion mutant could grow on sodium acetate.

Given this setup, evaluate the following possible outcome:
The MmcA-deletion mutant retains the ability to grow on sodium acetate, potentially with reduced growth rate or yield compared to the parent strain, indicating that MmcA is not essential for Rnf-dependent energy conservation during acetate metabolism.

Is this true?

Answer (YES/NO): NO